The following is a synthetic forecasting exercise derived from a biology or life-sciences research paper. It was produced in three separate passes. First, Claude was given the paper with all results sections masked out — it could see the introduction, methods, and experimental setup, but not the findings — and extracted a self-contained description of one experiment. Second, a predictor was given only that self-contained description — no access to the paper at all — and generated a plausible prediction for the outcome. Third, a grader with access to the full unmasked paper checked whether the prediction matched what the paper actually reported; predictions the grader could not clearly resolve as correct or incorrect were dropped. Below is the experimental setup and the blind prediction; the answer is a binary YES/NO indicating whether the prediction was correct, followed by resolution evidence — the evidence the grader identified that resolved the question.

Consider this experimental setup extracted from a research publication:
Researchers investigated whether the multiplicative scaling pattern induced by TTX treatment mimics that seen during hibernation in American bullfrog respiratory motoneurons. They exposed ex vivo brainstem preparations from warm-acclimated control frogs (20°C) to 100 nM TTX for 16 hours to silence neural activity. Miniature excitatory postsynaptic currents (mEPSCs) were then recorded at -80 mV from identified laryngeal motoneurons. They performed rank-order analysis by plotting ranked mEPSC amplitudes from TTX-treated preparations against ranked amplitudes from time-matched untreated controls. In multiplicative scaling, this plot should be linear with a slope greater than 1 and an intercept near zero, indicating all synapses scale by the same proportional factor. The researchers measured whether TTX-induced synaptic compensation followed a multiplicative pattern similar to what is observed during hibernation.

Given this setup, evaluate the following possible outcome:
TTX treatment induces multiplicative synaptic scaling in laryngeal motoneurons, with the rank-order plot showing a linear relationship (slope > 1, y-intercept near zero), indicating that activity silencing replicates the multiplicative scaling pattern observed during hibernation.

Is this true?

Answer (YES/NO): NO